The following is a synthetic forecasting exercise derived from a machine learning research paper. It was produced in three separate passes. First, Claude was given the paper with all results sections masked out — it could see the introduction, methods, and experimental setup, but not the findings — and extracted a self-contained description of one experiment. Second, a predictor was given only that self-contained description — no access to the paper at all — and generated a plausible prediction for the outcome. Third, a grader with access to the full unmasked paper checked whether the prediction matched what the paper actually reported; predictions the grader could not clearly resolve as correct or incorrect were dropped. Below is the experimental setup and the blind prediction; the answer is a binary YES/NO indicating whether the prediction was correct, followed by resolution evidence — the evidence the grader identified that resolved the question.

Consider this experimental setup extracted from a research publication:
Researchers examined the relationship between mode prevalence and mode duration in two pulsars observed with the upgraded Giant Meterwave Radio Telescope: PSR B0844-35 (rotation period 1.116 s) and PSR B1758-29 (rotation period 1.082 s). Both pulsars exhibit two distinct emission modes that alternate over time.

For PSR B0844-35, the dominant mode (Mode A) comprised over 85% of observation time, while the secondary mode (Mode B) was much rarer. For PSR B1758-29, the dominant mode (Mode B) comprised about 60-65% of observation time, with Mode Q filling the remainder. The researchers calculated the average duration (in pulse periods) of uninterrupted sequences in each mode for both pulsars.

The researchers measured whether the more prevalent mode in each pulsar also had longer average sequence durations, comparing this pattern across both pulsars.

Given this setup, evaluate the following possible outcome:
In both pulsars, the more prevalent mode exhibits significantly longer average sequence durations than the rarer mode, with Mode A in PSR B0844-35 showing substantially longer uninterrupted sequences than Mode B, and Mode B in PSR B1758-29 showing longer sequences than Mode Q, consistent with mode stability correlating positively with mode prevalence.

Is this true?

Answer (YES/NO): YES